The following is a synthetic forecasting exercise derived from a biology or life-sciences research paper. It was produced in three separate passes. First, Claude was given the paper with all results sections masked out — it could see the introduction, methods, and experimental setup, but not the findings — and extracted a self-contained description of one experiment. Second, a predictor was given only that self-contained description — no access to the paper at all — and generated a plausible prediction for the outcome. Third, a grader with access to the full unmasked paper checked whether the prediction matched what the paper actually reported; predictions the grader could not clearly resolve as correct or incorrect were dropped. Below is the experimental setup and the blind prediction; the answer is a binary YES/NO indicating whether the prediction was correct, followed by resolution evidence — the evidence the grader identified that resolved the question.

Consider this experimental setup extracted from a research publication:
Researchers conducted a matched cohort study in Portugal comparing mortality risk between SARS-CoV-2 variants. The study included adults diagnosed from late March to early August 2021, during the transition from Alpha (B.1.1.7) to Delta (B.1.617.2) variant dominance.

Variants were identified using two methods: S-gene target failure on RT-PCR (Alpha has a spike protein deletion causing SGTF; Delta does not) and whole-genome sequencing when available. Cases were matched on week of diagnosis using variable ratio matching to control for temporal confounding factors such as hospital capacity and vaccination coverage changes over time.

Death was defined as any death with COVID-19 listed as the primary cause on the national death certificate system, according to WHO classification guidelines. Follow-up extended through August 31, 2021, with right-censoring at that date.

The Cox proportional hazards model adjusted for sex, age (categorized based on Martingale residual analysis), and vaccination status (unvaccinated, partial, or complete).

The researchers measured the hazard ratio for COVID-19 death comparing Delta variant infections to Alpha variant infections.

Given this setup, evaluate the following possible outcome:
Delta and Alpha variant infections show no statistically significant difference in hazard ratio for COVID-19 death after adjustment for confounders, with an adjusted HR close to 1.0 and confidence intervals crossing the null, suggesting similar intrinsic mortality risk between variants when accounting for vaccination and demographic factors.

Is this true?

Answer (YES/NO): NO